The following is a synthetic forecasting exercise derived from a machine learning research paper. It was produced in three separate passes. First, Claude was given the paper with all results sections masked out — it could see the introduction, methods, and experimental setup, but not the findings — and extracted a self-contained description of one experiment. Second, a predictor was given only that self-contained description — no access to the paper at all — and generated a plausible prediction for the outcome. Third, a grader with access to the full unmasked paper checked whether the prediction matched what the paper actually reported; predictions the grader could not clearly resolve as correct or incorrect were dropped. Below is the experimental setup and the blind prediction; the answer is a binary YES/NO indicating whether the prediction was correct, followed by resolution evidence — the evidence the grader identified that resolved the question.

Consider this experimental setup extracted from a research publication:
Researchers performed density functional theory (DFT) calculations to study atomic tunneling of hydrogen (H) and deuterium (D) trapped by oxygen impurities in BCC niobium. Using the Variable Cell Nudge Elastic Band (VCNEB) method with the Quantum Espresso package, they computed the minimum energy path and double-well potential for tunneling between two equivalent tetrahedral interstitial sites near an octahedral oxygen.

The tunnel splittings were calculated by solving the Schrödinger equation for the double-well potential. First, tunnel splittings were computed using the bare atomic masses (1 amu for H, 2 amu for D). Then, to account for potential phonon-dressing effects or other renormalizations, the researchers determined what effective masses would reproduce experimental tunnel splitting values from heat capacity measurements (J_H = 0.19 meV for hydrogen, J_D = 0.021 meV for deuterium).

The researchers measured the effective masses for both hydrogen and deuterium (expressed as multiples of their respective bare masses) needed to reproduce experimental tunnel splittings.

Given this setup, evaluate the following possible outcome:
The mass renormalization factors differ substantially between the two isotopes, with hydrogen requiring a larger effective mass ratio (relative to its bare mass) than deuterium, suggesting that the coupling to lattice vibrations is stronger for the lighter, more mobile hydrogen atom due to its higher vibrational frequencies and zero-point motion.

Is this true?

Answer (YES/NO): NO